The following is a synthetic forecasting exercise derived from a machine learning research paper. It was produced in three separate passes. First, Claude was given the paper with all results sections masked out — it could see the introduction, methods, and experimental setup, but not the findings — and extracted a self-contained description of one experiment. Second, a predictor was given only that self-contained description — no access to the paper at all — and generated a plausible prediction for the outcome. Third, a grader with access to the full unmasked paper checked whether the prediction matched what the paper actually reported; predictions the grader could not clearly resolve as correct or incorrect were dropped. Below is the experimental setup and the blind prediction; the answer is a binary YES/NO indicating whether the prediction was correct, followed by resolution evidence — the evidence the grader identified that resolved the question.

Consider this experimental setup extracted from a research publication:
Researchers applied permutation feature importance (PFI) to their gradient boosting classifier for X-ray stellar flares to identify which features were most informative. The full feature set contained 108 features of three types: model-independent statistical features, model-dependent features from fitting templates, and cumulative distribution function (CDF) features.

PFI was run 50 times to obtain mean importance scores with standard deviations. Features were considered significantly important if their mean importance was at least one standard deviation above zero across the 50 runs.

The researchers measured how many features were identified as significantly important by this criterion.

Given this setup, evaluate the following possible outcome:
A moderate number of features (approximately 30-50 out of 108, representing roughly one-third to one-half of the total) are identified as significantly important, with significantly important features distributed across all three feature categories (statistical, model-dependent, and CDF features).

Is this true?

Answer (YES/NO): NO